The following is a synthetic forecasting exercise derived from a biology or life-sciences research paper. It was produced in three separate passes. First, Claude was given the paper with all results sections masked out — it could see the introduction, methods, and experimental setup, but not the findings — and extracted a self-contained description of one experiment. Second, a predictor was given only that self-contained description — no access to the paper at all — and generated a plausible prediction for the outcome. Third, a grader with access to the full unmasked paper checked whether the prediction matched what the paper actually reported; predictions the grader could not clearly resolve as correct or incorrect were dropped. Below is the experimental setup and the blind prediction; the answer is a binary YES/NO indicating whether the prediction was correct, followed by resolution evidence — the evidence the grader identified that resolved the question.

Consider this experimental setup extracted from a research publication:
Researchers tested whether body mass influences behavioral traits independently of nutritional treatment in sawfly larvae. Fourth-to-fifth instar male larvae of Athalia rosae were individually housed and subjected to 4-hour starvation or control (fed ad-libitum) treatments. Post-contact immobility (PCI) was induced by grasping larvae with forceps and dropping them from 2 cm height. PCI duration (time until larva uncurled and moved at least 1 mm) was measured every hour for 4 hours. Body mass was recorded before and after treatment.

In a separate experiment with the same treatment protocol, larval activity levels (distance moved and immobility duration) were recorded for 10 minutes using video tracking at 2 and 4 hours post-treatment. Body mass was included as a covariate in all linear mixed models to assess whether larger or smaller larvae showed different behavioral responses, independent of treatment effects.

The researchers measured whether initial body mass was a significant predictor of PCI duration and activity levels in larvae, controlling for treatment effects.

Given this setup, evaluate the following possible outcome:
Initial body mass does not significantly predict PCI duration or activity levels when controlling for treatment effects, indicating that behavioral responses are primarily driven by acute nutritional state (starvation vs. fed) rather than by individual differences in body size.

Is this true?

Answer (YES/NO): NO